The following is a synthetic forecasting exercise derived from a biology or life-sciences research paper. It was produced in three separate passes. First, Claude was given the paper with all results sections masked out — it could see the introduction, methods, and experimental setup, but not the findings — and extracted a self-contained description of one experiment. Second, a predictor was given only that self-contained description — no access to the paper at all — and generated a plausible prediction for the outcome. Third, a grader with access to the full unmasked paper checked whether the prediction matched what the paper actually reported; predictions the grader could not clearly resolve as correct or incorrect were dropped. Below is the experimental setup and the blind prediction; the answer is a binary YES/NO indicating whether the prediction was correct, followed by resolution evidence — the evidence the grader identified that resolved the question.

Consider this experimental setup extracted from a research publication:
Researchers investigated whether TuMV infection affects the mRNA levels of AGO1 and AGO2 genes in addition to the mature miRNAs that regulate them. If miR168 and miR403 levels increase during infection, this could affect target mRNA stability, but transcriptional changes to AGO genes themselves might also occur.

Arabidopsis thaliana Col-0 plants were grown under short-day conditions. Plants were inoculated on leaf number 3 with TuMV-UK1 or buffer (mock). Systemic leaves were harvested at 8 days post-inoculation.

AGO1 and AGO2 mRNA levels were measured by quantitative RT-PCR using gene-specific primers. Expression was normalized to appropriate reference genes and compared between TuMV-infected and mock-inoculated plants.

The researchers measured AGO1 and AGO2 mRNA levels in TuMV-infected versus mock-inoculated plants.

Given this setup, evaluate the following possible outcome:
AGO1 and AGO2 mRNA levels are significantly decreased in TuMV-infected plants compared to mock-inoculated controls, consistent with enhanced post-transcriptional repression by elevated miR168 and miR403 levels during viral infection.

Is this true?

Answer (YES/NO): NO